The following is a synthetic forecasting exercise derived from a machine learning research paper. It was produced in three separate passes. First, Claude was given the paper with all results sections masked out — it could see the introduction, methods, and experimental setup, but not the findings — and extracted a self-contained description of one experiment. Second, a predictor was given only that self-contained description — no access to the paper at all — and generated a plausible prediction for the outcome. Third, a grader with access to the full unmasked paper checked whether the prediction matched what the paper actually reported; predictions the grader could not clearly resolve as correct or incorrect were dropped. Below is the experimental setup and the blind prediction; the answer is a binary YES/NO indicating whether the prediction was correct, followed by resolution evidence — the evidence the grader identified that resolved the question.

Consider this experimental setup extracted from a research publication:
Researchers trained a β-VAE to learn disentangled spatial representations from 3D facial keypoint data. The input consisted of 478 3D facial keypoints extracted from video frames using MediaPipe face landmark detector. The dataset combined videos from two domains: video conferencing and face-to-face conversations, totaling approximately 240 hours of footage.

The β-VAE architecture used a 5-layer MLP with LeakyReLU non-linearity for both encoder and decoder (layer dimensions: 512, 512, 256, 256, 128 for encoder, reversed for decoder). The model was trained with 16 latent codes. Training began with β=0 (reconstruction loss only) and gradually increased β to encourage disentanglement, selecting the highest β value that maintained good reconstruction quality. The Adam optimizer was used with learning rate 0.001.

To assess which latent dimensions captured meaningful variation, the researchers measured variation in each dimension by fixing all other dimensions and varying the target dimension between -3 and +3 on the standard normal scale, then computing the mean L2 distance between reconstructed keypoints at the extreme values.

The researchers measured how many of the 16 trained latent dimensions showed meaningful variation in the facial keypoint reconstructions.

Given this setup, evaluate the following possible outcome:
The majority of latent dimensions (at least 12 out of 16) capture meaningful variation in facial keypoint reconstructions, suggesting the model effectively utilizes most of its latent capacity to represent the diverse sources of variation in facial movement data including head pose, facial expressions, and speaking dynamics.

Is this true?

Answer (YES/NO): YES